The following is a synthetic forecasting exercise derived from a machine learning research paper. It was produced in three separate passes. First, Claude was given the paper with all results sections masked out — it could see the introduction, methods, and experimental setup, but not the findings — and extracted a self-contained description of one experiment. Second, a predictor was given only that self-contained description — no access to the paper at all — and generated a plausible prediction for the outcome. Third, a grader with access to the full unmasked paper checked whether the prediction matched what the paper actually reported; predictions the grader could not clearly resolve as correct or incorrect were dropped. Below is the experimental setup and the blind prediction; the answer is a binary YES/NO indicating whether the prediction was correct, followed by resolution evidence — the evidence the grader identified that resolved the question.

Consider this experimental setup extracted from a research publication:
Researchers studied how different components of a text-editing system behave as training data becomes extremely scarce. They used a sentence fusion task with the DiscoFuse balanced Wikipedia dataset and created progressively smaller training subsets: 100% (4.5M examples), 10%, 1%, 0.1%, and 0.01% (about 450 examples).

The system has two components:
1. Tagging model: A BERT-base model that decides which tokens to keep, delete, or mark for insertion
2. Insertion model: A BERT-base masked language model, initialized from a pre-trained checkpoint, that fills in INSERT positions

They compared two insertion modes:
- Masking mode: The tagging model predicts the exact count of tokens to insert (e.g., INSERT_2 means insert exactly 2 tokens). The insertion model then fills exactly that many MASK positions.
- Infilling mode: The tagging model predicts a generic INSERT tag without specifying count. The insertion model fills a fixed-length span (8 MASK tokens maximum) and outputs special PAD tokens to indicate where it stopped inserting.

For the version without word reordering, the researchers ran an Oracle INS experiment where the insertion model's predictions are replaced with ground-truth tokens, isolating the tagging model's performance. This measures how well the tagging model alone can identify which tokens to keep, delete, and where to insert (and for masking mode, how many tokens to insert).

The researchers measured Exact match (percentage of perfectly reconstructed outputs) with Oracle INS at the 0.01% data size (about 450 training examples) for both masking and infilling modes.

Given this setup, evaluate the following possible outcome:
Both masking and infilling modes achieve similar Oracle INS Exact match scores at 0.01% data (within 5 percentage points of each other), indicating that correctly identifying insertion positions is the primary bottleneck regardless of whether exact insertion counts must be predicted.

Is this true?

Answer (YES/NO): NO